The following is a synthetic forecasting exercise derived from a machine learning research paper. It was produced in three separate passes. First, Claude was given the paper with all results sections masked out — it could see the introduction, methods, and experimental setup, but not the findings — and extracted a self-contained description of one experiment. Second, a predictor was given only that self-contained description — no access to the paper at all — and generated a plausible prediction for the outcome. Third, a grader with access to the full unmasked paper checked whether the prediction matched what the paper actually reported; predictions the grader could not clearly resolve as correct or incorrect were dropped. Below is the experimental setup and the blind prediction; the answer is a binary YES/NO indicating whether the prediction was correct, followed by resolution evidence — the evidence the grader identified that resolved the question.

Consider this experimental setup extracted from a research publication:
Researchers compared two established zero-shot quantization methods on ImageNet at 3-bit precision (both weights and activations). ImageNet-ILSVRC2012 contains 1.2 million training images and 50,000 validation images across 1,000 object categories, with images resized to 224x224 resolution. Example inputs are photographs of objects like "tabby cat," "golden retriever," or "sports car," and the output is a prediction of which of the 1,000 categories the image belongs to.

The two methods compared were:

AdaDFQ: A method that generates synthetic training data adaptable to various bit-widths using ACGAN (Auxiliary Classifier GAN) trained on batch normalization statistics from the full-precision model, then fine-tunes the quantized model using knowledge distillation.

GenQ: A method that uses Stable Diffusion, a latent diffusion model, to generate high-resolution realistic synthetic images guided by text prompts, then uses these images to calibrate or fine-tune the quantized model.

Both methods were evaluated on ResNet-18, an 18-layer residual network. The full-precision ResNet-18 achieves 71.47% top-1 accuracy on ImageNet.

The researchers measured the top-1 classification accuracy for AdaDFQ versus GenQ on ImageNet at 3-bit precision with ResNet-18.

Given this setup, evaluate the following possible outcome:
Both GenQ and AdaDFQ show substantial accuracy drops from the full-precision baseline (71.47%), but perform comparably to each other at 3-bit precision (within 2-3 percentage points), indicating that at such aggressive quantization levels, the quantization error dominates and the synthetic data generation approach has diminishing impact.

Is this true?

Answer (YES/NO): NO